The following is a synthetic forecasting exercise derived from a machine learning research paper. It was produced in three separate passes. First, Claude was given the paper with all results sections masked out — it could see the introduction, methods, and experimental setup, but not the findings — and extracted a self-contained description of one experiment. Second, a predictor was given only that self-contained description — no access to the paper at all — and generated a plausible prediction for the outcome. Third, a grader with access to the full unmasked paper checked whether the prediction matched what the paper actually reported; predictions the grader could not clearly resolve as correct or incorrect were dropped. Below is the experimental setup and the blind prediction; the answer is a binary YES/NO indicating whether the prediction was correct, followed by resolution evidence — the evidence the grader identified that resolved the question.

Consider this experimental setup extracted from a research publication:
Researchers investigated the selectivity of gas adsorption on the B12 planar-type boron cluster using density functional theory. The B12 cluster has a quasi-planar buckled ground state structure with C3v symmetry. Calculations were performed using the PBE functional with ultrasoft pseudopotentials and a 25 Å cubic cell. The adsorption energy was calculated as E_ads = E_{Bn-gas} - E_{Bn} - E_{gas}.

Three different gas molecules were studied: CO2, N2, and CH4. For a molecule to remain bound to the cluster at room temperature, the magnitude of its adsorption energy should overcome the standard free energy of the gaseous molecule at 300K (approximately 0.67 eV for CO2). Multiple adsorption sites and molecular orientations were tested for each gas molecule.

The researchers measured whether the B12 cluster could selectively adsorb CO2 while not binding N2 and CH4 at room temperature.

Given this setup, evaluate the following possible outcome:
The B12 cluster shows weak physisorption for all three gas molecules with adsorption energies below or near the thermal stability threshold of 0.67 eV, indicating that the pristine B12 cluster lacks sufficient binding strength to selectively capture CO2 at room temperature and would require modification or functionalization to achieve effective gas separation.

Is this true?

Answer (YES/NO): NO